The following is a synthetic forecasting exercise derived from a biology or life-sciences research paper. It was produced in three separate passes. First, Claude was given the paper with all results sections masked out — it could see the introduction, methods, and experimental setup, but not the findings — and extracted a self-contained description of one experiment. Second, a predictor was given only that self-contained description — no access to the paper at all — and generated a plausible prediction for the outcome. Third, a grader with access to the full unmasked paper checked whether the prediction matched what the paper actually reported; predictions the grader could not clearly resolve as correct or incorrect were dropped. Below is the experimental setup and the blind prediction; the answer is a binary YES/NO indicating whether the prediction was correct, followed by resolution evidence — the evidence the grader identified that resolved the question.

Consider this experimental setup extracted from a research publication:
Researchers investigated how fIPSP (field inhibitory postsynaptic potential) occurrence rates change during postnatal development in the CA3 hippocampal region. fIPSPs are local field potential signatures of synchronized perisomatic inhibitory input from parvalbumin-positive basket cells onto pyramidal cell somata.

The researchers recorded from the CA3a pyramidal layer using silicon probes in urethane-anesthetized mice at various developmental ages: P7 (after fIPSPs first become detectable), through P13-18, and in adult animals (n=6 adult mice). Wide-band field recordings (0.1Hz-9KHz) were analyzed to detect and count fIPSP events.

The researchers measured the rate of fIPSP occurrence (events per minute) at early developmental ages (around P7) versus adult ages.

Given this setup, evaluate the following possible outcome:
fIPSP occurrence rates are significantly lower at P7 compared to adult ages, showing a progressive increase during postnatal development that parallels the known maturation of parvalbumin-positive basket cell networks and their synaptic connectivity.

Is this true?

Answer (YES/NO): YES